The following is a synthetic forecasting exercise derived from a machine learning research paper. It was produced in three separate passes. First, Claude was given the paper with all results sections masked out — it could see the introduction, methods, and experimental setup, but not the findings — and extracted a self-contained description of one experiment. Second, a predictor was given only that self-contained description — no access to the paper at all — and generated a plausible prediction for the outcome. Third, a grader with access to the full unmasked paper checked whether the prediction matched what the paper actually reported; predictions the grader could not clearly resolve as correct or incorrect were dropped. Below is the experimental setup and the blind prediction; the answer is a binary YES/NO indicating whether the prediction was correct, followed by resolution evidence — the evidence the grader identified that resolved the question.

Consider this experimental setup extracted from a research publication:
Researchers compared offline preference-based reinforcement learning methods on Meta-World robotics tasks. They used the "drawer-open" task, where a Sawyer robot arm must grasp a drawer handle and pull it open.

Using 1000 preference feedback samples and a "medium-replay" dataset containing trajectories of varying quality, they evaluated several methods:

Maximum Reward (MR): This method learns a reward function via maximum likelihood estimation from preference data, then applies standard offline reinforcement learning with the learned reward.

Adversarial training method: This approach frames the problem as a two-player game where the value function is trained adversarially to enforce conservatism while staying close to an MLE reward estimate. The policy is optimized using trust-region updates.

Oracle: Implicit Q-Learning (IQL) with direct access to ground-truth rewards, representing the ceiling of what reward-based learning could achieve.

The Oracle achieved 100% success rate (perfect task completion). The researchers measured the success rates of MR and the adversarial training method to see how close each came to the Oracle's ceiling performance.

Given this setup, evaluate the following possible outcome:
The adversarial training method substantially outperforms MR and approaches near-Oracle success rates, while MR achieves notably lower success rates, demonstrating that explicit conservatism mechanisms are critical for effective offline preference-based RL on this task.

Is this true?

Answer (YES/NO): NO